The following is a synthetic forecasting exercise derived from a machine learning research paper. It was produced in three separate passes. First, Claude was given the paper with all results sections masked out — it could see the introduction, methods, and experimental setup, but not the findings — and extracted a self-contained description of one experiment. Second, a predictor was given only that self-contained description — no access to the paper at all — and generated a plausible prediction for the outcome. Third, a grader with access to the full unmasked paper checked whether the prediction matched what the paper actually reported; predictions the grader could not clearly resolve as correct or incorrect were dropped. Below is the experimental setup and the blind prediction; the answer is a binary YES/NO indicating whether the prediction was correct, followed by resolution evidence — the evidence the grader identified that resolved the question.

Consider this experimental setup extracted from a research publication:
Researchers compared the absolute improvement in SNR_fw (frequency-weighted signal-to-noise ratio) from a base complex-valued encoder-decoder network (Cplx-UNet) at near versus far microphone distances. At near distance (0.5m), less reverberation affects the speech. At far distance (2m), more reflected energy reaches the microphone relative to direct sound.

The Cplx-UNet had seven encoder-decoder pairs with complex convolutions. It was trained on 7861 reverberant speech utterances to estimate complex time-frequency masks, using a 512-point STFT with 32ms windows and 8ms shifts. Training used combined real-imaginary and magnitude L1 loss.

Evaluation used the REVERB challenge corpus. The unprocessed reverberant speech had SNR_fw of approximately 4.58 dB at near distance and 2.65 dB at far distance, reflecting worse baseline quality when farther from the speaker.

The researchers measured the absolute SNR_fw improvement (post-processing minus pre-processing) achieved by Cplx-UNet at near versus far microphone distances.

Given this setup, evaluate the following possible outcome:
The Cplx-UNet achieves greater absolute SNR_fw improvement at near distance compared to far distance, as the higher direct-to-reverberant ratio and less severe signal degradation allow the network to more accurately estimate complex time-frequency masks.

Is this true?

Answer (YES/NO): NO